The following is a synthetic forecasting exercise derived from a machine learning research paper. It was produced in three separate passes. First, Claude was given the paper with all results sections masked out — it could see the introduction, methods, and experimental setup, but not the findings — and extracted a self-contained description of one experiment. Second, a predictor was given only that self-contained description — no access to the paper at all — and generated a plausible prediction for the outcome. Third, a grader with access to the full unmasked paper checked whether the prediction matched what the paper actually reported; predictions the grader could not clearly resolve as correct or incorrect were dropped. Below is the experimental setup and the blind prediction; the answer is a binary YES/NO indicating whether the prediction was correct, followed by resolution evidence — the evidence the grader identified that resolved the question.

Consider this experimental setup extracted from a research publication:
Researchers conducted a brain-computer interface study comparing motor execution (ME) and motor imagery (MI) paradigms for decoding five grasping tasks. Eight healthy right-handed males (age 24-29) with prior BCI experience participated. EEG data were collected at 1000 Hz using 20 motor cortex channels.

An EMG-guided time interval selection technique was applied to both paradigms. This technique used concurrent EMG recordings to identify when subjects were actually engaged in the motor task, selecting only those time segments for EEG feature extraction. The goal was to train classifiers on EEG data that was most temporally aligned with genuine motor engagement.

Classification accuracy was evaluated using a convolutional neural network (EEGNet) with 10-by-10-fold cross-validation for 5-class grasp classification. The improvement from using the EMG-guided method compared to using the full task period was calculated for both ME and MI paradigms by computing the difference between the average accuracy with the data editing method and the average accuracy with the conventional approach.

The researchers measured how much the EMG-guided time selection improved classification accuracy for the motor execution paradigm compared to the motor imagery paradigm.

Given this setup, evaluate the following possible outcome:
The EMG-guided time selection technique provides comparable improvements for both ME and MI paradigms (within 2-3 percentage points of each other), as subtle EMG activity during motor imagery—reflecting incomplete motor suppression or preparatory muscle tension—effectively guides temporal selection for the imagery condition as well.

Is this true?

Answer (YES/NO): NO